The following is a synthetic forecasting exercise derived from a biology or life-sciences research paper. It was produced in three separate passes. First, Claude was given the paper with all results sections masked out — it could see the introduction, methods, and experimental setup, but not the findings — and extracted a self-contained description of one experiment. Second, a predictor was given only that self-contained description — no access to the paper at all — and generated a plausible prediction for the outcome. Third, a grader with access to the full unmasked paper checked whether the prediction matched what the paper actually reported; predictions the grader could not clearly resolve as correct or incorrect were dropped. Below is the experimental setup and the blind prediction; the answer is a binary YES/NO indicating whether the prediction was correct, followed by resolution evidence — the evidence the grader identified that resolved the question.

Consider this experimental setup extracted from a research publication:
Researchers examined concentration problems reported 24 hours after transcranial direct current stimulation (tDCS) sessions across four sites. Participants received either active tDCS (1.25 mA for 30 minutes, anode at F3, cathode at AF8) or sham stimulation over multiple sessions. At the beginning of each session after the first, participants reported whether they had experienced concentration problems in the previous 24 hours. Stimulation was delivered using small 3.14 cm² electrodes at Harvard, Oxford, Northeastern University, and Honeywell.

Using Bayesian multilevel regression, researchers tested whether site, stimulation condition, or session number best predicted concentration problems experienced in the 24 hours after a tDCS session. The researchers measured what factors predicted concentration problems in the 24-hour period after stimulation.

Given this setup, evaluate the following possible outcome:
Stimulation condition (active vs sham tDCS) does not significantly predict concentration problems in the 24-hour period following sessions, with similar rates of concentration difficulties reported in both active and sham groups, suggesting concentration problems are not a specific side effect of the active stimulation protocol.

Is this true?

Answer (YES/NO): YES